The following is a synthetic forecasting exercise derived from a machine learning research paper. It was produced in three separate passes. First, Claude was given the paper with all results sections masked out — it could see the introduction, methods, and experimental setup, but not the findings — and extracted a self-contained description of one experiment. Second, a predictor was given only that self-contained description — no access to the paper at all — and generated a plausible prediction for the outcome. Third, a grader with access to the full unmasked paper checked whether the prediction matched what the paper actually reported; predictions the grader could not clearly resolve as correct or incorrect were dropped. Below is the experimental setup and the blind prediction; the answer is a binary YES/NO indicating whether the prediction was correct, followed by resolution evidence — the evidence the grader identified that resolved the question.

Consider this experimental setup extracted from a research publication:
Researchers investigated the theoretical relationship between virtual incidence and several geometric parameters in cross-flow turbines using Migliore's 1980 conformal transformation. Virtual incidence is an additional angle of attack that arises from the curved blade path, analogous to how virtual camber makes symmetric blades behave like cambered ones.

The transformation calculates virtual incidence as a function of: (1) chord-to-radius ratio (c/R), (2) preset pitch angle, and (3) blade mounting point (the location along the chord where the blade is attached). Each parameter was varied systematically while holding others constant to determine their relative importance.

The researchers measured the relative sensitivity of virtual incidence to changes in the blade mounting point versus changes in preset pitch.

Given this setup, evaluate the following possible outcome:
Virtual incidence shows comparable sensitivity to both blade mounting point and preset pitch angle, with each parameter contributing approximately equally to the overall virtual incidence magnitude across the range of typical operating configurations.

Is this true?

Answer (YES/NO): NO